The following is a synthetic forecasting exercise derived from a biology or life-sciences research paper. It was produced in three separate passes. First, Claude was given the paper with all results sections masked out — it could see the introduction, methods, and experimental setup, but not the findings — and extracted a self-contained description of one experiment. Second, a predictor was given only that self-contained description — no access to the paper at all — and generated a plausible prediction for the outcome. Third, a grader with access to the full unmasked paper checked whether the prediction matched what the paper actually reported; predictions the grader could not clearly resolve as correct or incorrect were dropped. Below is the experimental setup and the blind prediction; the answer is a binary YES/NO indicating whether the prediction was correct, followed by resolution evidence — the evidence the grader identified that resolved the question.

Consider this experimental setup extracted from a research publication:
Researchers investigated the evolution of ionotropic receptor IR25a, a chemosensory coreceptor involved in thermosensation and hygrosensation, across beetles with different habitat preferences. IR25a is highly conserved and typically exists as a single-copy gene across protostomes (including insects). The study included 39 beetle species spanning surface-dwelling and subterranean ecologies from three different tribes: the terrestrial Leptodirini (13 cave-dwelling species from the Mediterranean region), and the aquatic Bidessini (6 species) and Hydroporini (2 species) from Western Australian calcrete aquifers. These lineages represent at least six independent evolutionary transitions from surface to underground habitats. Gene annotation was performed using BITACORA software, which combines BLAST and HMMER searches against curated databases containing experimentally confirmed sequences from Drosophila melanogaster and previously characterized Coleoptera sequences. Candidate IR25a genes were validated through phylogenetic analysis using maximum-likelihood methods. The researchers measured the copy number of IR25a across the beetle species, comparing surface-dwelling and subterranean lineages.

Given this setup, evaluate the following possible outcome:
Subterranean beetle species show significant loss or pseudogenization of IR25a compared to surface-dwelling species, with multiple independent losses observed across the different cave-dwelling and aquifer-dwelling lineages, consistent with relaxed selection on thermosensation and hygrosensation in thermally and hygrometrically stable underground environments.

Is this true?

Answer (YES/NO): NO